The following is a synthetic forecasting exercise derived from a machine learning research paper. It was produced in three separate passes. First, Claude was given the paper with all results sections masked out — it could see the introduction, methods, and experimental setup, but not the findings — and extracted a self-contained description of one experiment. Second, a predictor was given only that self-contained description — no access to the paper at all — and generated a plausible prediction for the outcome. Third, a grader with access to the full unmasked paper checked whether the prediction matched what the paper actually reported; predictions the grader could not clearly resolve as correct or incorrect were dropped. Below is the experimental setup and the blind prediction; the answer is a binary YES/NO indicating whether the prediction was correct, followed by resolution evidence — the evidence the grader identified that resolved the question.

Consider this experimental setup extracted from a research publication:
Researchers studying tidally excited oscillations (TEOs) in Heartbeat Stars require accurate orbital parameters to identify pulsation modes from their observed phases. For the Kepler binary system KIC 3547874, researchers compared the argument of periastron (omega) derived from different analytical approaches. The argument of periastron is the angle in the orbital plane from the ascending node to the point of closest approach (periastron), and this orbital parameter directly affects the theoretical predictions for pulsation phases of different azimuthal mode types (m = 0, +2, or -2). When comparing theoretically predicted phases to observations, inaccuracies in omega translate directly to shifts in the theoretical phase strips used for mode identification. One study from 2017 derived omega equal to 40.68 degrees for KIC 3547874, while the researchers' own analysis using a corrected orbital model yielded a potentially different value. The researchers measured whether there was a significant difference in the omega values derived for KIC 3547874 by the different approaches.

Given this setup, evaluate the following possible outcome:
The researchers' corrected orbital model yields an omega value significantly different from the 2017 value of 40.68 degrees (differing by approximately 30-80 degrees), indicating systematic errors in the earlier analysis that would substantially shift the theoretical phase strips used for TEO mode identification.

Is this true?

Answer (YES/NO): NO